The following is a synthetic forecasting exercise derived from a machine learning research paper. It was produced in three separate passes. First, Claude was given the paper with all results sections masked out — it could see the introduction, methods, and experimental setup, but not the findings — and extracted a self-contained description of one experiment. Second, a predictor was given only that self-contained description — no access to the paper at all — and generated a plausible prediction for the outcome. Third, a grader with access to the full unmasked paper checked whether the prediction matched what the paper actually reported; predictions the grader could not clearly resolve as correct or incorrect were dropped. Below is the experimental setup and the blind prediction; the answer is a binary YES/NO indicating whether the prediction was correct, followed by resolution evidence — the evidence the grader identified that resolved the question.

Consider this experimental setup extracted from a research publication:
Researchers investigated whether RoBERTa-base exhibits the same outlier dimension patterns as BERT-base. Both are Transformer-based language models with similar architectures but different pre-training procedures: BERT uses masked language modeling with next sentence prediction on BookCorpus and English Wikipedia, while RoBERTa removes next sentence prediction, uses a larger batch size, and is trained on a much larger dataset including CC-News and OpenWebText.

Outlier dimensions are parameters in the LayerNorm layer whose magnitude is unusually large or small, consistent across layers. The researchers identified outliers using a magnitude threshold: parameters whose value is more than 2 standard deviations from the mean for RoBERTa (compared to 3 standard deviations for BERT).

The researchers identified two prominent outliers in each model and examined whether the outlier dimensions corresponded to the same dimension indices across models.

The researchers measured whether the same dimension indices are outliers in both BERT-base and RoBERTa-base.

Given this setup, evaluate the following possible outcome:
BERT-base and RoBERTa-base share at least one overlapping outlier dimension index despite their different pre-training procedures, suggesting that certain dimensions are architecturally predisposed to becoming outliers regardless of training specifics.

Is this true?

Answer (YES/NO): NO